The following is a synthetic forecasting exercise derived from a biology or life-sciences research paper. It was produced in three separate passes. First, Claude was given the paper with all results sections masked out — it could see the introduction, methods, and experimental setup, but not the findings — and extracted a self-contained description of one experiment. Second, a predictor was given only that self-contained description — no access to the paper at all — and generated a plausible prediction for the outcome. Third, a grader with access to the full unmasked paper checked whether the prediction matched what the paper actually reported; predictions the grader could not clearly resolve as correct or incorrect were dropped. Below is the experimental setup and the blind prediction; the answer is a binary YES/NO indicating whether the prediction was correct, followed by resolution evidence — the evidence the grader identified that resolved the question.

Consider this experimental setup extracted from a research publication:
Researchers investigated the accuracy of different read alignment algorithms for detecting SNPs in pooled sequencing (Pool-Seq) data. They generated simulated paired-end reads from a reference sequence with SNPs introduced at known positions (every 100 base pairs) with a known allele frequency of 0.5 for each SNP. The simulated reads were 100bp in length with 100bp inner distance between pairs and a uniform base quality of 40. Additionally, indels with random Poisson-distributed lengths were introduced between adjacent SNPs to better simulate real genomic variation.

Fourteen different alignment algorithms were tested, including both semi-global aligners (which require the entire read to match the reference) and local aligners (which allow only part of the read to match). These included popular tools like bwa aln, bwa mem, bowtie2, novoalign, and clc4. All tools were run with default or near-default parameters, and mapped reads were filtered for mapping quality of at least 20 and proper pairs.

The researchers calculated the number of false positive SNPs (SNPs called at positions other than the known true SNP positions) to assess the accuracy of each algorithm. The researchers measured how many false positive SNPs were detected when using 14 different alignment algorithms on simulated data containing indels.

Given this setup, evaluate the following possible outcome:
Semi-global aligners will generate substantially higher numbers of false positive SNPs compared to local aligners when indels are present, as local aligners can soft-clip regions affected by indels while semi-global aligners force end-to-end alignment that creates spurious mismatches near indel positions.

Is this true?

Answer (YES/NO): NO